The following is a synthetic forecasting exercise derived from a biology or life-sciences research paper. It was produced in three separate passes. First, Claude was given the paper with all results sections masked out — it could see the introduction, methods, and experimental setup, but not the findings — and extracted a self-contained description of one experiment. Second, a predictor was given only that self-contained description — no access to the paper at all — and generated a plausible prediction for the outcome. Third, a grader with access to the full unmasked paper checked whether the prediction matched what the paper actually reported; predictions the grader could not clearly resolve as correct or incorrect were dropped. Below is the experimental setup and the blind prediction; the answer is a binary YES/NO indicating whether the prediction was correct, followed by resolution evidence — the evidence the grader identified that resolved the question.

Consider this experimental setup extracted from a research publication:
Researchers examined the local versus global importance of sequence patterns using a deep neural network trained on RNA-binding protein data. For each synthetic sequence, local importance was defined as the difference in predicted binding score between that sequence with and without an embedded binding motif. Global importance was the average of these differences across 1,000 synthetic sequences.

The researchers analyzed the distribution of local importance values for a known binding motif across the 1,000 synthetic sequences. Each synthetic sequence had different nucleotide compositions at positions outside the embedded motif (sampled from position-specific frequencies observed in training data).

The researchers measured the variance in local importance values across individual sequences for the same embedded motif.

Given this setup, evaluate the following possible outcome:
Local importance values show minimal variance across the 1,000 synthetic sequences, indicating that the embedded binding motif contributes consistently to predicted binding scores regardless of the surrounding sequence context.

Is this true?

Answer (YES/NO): NO